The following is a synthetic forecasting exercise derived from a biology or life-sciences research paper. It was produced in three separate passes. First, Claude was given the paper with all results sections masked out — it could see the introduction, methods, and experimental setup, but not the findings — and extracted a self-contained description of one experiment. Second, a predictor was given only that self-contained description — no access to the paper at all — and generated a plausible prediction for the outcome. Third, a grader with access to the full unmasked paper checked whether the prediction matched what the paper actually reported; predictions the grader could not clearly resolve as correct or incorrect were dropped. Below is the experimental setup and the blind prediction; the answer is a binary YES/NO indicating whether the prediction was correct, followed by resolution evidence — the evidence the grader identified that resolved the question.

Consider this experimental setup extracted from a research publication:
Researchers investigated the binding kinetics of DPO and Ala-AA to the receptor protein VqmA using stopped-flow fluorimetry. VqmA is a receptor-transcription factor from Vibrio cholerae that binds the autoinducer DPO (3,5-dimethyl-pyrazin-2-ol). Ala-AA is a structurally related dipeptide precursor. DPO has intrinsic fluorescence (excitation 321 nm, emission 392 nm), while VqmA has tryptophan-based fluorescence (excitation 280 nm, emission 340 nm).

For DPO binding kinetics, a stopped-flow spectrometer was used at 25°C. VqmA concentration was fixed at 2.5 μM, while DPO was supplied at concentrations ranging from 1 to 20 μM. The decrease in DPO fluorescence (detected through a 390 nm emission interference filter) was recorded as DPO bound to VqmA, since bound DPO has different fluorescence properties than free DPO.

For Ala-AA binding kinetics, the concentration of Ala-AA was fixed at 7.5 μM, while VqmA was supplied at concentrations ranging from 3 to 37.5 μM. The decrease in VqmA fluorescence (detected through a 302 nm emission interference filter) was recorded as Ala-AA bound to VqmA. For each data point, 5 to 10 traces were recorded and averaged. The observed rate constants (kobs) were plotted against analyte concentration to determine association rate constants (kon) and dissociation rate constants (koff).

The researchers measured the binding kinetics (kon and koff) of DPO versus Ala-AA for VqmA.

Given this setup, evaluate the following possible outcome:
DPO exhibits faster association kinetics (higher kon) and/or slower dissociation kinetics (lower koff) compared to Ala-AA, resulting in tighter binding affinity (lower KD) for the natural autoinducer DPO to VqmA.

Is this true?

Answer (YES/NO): YES